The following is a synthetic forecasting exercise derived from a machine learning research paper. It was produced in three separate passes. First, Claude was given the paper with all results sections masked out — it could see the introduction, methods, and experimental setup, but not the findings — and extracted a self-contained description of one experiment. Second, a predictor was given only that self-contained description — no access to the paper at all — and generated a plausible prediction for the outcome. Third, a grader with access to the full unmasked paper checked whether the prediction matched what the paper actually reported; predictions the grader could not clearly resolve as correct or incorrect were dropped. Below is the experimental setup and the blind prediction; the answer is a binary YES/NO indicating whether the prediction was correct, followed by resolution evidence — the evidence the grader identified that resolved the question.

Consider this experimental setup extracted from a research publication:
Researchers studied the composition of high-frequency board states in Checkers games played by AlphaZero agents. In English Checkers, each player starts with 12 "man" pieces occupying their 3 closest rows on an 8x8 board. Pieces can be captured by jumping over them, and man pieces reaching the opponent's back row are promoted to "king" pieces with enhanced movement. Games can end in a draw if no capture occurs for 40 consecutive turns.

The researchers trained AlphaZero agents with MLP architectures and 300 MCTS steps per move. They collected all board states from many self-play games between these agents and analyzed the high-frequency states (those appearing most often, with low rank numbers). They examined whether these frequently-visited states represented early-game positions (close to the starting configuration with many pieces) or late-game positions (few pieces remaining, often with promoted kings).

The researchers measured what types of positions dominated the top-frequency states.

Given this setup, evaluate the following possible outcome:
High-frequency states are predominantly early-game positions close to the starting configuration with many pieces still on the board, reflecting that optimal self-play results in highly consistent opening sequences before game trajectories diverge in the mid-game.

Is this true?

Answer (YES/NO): NO